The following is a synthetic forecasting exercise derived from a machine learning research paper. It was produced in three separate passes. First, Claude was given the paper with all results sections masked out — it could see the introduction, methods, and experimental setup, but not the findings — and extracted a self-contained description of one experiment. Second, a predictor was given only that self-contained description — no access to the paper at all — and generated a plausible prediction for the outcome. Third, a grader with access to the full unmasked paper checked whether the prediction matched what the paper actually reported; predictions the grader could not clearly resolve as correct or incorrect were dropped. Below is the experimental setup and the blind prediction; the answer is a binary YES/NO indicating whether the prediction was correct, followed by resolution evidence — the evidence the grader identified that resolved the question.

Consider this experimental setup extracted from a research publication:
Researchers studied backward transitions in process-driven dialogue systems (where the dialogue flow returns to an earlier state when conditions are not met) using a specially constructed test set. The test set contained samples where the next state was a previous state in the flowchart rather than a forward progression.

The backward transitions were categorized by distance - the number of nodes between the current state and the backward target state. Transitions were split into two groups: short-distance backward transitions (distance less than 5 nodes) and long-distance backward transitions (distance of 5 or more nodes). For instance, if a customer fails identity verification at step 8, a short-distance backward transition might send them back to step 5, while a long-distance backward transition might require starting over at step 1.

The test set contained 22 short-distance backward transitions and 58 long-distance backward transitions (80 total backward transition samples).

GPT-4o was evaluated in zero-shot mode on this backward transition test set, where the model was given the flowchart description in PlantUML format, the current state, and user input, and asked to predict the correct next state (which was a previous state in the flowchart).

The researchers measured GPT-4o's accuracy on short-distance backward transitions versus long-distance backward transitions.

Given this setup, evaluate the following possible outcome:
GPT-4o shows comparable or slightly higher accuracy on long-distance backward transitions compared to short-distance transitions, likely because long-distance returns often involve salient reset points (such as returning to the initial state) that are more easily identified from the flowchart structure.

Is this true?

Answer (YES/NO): NO